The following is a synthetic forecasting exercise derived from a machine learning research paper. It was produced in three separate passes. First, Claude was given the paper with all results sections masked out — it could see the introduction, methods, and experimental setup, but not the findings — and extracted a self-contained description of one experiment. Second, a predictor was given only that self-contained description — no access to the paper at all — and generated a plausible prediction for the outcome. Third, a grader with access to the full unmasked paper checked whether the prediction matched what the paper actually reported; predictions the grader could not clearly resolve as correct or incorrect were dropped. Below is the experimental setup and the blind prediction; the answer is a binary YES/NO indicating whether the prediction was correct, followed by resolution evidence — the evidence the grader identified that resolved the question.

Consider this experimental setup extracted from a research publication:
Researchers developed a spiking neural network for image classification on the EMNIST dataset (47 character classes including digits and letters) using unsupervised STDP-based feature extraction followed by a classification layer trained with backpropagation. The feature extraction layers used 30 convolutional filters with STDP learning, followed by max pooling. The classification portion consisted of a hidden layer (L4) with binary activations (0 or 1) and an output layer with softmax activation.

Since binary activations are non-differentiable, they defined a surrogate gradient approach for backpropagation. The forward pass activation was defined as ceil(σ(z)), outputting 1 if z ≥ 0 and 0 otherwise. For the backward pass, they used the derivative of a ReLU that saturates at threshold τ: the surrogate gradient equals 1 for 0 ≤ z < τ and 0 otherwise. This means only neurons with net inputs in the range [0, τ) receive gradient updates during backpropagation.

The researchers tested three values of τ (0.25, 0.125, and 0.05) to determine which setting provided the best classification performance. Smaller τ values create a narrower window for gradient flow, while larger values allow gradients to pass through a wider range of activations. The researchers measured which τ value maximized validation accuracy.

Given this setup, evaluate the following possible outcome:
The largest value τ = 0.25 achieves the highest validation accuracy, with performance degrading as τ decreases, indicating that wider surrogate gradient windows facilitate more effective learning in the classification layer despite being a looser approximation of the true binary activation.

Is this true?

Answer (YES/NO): NO